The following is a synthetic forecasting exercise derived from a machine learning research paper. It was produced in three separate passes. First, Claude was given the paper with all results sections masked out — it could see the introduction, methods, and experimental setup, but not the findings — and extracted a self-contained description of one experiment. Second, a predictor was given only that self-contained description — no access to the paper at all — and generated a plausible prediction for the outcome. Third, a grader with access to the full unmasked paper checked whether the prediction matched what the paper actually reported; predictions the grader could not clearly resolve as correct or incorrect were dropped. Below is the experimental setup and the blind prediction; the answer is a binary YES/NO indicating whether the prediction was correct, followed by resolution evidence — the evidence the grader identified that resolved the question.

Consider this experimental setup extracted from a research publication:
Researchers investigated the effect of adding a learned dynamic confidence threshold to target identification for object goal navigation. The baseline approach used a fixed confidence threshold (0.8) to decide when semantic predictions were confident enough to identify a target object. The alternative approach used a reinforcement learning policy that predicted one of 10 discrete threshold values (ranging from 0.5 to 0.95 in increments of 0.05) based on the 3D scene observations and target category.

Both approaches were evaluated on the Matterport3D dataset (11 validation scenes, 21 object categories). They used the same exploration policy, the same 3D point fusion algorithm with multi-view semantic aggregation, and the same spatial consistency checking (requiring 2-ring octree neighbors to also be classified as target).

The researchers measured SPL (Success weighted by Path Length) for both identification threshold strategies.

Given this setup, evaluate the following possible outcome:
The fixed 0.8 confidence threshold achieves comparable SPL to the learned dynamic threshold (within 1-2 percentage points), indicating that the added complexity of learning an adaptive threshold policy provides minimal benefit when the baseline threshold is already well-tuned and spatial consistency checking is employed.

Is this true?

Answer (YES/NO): NO